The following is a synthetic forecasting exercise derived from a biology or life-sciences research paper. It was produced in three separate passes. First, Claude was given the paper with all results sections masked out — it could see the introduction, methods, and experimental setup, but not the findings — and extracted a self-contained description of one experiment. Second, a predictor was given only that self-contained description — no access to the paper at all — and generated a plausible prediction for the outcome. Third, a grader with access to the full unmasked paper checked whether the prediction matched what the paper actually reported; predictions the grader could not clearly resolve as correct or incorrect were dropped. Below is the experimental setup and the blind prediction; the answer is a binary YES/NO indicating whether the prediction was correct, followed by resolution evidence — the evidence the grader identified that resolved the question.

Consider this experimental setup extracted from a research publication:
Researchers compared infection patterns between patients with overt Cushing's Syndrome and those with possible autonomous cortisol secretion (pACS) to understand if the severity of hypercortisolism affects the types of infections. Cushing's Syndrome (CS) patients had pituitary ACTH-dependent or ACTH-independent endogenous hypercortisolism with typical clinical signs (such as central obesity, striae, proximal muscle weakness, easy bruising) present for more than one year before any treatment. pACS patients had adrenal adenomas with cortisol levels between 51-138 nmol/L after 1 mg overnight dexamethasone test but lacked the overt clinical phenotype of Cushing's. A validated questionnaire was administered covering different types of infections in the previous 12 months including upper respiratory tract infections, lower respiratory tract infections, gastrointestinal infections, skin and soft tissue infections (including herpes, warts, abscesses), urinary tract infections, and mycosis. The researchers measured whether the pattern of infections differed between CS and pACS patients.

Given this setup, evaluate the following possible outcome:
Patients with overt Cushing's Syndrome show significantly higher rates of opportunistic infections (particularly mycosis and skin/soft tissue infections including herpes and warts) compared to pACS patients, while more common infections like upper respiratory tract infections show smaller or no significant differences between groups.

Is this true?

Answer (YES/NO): NO